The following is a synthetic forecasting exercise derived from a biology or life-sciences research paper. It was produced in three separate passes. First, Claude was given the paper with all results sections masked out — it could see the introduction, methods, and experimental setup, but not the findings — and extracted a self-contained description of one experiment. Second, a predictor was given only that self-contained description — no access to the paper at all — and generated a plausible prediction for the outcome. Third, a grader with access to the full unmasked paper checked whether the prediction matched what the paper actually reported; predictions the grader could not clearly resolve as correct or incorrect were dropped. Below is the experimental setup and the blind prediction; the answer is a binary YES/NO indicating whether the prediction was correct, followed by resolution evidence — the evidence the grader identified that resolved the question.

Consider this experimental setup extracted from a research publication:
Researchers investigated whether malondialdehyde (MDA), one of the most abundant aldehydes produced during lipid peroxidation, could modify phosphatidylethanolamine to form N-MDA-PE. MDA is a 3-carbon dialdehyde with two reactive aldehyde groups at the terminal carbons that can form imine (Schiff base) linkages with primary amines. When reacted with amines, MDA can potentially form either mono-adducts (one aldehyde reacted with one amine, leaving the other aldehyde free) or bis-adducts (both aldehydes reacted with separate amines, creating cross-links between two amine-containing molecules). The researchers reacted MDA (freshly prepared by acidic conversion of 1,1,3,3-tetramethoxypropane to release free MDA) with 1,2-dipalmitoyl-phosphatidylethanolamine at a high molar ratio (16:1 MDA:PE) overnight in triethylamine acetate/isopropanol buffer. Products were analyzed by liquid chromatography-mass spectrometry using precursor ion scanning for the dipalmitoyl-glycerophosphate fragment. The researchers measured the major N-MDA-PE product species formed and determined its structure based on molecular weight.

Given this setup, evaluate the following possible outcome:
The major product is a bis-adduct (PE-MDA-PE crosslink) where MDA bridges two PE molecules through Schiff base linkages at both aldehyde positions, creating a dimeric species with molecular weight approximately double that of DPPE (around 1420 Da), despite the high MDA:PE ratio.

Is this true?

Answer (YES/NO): NO